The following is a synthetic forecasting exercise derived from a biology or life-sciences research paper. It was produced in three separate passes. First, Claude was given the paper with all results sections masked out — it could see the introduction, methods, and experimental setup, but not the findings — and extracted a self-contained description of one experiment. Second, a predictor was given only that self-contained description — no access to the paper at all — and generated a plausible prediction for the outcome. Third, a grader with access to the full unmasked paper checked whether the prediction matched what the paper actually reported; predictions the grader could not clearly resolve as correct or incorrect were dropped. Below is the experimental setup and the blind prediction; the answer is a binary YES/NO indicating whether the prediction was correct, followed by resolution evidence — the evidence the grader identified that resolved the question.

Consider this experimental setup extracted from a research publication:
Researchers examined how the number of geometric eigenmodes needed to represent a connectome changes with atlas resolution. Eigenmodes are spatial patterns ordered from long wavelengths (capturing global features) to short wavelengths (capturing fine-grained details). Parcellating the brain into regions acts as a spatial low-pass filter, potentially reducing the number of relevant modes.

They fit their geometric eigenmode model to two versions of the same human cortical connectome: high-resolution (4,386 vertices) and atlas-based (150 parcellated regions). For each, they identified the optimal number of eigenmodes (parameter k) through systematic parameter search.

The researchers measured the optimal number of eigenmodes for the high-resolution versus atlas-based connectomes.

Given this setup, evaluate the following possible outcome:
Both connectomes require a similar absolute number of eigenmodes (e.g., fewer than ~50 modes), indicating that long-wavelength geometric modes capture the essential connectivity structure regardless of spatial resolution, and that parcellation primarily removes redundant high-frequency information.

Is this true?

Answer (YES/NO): NO